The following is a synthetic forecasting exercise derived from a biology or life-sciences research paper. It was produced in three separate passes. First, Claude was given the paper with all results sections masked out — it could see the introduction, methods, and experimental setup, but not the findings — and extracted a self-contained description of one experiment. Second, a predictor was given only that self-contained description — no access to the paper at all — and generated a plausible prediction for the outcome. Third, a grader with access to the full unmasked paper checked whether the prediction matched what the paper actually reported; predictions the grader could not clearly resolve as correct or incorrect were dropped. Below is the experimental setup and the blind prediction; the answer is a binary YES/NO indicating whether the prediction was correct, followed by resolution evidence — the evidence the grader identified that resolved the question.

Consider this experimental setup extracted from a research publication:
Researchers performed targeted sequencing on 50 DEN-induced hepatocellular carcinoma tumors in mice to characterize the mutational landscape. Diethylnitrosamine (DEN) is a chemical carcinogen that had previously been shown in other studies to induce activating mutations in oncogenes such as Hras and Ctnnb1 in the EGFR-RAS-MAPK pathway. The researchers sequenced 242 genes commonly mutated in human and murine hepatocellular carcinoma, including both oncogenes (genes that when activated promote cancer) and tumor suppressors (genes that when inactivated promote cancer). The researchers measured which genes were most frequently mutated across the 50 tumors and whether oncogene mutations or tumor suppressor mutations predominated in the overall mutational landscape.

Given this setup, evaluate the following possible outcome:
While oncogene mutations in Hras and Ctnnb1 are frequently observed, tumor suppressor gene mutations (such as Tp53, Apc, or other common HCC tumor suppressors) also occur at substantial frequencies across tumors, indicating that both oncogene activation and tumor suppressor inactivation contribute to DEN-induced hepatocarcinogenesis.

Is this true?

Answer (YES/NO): YES